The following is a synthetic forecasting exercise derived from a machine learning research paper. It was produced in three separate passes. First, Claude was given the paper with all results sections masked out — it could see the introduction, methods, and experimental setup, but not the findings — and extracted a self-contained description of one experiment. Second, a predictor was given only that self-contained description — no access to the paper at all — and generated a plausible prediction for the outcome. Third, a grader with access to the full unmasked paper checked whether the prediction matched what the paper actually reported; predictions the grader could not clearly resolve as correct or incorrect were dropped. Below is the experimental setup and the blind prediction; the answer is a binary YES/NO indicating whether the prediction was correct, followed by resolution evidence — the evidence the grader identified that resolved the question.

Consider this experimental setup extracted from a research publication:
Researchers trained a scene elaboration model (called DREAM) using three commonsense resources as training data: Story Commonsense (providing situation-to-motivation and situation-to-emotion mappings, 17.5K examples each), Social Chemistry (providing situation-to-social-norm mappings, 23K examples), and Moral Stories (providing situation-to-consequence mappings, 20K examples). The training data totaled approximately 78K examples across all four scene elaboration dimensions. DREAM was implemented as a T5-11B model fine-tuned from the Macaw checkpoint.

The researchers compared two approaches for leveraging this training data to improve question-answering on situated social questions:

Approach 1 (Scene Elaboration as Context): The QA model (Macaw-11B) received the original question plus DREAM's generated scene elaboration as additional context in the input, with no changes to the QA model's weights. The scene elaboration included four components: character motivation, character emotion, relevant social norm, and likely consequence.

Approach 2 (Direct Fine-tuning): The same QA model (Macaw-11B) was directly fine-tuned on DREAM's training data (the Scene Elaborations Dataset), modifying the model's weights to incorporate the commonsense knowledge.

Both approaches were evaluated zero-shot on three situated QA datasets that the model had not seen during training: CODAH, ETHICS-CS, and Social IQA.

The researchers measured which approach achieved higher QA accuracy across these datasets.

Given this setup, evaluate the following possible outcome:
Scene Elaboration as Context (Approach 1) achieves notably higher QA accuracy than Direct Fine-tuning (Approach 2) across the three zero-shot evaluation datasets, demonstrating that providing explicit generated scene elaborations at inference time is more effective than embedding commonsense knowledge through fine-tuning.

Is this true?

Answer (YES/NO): YES